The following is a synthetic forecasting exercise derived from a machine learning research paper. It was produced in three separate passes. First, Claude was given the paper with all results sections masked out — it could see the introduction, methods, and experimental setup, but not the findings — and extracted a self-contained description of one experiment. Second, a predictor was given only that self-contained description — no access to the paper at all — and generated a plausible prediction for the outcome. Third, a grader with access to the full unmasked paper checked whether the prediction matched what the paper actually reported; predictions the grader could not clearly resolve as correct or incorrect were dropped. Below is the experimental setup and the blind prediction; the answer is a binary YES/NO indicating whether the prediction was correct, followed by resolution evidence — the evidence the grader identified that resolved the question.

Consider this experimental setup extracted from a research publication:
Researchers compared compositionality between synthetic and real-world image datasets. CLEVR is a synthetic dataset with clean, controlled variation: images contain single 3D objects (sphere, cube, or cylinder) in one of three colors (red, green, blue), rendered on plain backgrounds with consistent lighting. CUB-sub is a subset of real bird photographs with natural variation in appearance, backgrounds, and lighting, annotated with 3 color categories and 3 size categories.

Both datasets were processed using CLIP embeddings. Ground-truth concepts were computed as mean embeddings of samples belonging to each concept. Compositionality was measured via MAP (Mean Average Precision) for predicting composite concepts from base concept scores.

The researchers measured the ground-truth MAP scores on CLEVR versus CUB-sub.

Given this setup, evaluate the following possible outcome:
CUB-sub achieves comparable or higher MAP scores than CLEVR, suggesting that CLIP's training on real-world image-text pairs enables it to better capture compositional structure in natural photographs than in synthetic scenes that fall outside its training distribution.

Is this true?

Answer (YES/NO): NO